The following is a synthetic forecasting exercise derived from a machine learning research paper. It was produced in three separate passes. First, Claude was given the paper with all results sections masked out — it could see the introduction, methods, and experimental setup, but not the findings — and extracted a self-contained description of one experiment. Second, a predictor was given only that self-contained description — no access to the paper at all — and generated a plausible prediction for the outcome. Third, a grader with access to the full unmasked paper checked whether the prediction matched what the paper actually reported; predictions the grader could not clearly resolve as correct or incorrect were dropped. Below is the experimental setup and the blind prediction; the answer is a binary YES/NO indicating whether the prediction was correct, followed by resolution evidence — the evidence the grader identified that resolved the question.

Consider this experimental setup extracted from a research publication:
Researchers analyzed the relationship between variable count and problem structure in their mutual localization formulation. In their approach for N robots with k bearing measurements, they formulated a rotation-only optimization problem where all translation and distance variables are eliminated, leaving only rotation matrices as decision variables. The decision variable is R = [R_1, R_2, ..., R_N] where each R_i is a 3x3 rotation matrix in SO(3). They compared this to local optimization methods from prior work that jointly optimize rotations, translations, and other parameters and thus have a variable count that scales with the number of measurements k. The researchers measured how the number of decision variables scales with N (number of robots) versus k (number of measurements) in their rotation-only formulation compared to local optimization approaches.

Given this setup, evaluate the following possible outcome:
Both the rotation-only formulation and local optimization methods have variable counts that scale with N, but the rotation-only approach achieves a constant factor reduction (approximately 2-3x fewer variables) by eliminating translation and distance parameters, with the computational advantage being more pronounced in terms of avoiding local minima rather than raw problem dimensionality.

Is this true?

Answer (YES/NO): NO